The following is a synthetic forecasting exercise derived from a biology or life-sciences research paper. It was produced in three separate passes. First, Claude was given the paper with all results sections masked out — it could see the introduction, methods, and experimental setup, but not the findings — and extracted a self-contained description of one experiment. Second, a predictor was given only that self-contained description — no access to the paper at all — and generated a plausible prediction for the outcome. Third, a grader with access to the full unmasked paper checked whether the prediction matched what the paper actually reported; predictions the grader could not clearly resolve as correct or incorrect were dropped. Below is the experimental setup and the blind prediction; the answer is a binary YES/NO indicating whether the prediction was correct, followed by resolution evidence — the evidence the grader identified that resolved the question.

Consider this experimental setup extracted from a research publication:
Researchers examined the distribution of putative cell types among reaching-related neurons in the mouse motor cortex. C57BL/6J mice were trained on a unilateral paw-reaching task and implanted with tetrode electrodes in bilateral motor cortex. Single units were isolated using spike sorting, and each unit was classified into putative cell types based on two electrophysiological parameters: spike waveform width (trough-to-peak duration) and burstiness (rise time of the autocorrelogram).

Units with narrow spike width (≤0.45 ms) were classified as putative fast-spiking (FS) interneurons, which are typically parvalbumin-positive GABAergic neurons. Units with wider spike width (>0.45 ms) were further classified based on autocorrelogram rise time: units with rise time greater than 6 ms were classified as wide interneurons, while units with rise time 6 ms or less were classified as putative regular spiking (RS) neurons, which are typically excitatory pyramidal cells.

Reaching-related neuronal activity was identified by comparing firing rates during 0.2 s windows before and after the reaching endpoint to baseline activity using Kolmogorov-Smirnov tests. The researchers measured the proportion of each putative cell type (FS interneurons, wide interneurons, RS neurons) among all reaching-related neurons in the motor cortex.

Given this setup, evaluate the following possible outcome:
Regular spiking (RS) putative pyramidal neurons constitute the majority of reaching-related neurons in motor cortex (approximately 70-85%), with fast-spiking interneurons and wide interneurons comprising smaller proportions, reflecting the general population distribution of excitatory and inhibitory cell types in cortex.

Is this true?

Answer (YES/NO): NO